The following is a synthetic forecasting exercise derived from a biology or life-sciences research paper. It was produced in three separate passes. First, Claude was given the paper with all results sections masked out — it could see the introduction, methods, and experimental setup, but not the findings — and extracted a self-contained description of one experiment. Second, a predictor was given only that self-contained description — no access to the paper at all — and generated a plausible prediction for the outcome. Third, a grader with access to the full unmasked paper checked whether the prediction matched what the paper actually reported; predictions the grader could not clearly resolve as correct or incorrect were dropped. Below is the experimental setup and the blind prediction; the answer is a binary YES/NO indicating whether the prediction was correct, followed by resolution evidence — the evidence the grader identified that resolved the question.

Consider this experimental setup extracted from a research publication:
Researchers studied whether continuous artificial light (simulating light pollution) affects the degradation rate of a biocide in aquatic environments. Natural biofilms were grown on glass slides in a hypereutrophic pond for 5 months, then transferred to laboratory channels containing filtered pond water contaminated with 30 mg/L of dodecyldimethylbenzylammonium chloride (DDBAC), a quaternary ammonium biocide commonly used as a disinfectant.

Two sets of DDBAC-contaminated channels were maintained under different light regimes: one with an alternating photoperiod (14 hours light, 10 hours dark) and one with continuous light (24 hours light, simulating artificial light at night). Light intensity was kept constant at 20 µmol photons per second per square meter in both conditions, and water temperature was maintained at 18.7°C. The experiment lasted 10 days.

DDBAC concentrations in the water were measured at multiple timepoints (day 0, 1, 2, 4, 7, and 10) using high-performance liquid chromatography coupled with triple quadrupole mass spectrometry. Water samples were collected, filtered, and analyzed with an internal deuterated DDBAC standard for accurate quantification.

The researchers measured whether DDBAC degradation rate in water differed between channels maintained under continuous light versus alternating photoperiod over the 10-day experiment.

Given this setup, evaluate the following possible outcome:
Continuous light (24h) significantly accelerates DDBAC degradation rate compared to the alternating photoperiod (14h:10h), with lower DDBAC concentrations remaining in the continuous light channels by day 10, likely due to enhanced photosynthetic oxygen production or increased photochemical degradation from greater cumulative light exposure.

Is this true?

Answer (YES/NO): YES